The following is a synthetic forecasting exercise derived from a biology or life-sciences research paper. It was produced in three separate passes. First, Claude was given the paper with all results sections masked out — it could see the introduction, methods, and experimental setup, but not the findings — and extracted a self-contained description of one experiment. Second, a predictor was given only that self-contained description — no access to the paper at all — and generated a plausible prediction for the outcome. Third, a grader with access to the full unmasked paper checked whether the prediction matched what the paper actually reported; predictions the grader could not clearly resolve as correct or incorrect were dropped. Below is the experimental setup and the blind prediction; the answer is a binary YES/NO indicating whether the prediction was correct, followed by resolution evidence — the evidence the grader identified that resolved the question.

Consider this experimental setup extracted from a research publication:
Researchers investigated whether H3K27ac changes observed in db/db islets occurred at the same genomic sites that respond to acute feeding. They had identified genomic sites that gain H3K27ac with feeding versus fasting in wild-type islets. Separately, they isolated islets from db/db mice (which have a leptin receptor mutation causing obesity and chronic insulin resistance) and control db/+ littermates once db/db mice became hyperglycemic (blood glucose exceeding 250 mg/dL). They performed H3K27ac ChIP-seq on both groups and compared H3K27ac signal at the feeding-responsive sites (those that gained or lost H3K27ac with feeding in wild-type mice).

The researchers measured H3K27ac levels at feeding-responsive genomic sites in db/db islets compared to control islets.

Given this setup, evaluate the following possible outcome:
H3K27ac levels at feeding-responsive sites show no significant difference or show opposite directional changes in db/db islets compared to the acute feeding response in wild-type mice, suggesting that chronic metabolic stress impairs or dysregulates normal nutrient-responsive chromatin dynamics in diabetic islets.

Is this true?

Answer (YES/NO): NO